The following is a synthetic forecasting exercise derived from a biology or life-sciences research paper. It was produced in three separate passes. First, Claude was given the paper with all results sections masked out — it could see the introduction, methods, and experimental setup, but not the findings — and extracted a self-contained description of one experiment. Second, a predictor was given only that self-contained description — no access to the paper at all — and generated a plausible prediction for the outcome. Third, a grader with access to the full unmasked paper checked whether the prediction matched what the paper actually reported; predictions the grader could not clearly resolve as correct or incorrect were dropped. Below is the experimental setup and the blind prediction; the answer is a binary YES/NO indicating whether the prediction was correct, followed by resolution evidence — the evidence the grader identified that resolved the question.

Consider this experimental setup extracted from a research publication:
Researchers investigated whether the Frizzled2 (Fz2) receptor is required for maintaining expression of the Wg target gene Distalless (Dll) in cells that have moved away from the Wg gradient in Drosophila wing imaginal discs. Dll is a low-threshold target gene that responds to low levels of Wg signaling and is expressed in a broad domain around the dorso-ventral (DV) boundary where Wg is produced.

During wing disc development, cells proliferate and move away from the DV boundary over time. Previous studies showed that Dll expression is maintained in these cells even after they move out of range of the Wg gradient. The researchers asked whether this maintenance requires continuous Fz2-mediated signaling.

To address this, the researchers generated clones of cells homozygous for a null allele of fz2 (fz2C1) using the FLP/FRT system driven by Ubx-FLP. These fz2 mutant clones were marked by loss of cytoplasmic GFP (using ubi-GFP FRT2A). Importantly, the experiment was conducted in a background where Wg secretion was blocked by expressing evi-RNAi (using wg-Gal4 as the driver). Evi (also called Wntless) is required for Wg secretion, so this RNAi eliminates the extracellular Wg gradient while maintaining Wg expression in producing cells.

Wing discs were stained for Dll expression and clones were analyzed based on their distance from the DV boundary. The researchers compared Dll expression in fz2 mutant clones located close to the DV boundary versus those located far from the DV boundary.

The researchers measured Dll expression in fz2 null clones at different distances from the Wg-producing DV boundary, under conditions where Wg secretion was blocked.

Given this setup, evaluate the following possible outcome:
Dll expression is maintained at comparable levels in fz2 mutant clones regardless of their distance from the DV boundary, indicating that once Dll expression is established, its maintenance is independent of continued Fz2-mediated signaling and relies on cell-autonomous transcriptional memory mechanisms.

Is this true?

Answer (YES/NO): NO